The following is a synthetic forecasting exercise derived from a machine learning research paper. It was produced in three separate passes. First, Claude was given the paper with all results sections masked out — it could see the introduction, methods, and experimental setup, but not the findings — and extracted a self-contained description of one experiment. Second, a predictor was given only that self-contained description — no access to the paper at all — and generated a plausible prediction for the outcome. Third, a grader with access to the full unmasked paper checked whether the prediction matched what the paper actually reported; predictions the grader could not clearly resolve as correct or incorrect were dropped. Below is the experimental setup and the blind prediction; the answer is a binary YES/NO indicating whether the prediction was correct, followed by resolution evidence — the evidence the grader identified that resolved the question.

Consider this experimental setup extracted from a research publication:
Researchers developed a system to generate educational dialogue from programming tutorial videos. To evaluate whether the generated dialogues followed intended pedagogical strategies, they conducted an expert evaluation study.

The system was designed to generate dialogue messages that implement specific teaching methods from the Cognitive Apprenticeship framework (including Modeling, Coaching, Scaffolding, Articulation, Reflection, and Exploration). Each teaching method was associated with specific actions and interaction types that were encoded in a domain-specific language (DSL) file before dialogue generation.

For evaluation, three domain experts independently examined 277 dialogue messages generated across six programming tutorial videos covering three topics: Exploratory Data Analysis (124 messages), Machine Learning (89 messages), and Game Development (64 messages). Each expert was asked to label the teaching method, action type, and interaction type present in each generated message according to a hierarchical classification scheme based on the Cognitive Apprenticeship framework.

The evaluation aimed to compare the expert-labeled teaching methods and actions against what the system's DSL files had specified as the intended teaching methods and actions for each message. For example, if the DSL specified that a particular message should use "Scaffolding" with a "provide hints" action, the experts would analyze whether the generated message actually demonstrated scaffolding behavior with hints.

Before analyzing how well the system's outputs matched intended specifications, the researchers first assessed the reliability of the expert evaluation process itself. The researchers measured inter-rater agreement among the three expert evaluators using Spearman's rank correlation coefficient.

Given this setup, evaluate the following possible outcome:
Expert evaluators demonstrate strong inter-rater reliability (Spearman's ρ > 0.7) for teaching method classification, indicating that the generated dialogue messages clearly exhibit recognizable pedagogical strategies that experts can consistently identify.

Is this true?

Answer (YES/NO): NO